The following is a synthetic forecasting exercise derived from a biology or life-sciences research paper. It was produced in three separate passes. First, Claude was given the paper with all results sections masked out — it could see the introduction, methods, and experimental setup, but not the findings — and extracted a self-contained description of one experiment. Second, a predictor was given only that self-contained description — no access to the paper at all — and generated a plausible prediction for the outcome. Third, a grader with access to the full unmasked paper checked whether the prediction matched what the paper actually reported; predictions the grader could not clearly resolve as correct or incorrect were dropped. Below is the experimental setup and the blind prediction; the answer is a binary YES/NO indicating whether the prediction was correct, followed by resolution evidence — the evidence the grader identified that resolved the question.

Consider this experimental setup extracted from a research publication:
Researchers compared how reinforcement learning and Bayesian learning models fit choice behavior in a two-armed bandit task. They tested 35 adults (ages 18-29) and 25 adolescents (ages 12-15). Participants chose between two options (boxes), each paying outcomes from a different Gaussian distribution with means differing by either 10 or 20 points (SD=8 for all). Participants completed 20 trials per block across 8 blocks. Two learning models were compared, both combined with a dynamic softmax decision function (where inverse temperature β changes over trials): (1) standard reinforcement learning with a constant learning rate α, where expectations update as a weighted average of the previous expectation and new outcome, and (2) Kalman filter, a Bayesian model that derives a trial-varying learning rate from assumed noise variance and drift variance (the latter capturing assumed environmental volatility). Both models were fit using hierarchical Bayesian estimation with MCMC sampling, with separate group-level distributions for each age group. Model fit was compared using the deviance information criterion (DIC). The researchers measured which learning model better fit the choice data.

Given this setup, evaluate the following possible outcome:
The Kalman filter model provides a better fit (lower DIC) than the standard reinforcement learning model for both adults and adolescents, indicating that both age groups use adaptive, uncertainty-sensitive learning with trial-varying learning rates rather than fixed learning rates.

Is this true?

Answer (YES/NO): NO